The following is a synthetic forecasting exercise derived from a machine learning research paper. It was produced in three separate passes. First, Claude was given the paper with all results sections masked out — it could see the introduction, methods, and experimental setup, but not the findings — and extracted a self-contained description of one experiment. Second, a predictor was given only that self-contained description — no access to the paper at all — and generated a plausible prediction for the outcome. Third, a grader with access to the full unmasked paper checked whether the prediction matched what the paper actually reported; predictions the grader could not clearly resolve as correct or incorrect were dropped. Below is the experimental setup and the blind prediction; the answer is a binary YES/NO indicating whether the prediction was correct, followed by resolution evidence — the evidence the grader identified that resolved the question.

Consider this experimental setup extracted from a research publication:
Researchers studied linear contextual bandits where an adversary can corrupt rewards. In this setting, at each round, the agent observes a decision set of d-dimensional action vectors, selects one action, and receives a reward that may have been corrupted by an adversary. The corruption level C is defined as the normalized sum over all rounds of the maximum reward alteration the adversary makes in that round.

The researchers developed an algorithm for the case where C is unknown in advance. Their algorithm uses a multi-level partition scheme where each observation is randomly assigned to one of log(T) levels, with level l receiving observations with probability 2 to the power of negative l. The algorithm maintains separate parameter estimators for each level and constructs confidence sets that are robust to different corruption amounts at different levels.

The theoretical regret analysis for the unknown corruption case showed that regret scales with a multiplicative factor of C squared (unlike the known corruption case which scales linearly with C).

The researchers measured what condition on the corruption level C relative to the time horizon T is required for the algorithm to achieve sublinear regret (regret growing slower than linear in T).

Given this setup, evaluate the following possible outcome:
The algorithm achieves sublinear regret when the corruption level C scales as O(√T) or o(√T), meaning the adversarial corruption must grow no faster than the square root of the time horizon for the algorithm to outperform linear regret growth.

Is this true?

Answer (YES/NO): NO